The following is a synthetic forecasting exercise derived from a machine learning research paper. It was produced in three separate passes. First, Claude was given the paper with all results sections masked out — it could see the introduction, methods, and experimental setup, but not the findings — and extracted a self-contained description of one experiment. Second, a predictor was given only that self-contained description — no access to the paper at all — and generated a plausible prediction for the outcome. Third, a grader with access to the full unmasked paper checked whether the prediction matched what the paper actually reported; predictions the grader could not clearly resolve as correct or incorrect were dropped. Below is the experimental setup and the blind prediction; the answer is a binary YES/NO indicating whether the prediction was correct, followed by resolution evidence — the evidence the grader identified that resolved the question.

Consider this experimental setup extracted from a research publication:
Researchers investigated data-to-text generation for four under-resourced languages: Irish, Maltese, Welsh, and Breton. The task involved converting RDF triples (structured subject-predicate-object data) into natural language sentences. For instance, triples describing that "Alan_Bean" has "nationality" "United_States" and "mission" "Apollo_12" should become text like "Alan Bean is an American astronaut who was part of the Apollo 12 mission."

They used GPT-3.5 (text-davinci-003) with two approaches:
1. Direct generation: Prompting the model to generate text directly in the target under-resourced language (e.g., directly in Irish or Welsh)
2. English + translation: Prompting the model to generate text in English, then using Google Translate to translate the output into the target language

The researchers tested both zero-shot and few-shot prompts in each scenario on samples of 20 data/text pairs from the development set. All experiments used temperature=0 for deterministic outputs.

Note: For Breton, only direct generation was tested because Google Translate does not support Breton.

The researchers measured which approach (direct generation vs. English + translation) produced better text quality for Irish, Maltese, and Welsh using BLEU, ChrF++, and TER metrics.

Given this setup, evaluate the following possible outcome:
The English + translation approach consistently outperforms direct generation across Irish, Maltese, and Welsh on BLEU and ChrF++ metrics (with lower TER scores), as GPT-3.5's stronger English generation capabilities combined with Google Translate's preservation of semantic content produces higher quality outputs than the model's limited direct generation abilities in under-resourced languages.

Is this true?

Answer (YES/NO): YES